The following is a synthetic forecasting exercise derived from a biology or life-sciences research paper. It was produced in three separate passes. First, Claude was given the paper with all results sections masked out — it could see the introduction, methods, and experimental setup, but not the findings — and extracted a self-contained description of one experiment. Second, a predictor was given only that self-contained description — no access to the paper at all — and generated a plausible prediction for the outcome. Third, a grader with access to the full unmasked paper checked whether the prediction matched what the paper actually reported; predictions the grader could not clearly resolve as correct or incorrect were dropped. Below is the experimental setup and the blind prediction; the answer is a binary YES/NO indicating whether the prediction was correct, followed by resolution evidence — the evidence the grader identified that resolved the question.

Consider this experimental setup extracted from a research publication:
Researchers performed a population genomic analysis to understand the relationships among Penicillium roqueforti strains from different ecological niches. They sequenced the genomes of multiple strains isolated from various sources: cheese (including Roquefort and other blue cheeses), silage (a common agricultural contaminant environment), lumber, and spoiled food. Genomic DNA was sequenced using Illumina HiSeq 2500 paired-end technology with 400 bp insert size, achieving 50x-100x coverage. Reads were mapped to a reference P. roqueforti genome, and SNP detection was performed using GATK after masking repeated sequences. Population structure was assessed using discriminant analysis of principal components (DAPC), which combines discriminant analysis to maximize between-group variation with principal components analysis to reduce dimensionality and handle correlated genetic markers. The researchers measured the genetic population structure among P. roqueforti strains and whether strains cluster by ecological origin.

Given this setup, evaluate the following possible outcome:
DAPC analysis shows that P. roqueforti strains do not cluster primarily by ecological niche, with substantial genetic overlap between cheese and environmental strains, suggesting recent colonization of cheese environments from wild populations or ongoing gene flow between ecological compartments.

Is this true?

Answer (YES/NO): NO